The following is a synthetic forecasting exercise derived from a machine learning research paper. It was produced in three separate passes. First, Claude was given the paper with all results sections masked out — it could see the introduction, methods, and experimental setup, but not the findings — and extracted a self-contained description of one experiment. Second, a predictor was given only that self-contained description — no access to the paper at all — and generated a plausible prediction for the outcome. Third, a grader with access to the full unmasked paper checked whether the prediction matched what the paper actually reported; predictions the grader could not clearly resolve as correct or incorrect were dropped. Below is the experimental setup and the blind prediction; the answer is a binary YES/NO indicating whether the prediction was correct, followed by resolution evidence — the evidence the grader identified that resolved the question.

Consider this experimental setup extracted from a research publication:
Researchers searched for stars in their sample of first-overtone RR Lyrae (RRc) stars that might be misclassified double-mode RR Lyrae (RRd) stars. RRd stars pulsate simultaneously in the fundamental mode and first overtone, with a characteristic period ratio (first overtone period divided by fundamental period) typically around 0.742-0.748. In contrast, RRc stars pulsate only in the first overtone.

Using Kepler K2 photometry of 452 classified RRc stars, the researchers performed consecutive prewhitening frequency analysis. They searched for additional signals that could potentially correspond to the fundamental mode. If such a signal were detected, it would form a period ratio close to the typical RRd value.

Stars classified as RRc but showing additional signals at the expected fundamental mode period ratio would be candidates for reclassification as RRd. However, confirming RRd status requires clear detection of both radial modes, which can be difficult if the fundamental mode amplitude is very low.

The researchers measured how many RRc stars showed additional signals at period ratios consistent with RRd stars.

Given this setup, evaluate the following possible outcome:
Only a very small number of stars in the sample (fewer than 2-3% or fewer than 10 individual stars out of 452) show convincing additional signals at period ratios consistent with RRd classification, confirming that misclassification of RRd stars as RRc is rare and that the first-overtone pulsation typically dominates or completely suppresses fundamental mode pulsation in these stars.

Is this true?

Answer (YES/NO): NO